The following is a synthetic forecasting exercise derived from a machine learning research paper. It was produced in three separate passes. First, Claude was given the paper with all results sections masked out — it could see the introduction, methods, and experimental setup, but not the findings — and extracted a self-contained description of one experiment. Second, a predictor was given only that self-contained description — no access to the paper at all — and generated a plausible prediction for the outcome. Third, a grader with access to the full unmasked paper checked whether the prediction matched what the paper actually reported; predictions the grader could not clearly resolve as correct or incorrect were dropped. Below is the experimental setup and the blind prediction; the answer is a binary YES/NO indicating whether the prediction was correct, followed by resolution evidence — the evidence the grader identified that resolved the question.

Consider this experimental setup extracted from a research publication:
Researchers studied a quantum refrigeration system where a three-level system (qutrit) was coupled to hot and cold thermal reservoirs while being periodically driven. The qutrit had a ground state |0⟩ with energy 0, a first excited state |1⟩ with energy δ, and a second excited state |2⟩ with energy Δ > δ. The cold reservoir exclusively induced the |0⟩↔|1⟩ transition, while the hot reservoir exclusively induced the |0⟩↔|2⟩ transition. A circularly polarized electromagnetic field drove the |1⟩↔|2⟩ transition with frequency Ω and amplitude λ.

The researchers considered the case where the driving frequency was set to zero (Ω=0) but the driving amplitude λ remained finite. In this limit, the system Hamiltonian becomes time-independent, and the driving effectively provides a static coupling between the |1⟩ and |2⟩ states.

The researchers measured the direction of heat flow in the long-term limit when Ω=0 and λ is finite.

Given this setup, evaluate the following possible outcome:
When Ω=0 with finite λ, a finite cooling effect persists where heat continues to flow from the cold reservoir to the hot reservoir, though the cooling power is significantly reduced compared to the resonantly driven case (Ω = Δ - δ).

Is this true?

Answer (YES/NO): NO